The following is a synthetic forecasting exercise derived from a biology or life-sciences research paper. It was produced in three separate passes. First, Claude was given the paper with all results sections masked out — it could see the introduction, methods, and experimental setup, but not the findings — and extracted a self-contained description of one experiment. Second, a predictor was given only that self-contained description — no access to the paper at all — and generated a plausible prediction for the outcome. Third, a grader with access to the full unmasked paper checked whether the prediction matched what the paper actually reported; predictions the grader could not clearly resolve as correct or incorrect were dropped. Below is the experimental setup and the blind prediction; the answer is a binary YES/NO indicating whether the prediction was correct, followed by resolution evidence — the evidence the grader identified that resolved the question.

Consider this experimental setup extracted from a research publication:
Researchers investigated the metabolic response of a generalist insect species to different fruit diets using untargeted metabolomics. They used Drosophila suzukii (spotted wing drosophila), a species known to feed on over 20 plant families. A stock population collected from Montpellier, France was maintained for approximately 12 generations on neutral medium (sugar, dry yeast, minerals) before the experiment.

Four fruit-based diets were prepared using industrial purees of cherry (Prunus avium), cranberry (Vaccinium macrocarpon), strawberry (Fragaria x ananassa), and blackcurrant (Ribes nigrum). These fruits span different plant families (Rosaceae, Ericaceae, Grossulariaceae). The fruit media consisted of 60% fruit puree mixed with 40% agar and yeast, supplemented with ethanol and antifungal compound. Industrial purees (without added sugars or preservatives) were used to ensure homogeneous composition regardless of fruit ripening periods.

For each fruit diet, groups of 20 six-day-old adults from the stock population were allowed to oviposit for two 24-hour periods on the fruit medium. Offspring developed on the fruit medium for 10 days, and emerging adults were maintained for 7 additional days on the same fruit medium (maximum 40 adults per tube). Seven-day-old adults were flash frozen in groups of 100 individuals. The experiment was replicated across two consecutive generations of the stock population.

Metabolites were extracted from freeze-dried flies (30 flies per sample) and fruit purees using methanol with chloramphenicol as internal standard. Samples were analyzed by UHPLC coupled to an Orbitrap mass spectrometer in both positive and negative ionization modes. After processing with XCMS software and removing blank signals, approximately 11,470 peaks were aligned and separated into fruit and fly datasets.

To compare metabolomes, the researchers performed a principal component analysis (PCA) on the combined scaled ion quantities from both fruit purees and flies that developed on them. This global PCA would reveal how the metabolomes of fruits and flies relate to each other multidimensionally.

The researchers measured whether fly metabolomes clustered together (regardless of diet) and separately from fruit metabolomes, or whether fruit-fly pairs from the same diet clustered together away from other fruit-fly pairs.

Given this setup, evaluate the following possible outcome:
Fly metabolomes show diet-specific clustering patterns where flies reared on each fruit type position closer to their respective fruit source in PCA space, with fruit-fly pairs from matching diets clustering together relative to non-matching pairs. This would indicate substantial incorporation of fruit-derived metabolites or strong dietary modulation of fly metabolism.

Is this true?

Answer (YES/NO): NO